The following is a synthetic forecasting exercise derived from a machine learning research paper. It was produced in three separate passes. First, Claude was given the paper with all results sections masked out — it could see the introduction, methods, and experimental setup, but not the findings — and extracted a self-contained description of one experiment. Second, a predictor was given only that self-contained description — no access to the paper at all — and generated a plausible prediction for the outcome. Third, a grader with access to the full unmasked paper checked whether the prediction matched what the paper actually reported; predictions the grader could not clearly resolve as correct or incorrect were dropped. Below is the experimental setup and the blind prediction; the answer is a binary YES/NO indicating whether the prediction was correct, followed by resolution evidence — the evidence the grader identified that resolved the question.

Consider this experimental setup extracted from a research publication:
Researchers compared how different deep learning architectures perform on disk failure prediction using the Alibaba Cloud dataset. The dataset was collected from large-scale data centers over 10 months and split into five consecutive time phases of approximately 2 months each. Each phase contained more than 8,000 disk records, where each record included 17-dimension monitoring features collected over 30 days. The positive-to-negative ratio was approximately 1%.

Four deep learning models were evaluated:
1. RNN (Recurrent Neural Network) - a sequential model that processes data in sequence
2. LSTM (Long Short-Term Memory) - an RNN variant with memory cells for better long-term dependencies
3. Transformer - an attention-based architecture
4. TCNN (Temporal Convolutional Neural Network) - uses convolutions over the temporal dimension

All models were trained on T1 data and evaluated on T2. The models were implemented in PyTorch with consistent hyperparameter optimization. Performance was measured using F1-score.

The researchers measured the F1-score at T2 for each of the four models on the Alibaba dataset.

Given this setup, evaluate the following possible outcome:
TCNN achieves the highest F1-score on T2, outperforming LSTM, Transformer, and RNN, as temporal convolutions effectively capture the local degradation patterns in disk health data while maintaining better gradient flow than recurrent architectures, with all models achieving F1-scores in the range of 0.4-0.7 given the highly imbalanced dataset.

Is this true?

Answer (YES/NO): NO